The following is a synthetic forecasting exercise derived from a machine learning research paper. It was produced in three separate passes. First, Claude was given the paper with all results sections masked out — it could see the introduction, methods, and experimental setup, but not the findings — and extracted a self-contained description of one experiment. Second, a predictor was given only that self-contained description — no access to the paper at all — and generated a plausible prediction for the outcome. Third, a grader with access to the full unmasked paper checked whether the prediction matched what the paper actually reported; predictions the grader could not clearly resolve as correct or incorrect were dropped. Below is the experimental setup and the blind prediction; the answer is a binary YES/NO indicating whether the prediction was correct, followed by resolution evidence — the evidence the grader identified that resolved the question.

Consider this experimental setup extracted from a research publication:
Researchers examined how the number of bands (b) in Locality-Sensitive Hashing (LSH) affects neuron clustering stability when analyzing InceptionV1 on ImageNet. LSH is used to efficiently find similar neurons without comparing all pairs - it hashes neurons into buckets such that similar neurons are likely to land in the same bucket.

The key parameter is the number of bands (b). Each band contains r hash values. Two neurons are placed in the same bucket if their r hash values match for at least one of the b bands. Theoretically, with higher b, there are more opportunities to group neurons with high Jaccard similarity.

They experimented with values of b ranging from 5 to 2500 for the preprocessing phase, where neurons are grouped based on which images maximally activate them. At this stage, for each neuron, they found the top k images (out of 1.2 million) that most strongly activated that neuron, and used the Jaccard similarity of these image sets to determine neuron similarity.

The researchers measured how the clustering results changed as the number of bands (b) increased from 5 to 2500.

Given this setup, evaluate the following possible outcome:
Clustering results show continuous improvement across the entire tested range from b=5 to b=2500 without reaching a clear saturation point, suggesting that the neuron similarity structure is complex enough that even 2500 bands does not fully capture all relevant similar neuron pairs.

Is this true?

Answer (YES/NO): NO